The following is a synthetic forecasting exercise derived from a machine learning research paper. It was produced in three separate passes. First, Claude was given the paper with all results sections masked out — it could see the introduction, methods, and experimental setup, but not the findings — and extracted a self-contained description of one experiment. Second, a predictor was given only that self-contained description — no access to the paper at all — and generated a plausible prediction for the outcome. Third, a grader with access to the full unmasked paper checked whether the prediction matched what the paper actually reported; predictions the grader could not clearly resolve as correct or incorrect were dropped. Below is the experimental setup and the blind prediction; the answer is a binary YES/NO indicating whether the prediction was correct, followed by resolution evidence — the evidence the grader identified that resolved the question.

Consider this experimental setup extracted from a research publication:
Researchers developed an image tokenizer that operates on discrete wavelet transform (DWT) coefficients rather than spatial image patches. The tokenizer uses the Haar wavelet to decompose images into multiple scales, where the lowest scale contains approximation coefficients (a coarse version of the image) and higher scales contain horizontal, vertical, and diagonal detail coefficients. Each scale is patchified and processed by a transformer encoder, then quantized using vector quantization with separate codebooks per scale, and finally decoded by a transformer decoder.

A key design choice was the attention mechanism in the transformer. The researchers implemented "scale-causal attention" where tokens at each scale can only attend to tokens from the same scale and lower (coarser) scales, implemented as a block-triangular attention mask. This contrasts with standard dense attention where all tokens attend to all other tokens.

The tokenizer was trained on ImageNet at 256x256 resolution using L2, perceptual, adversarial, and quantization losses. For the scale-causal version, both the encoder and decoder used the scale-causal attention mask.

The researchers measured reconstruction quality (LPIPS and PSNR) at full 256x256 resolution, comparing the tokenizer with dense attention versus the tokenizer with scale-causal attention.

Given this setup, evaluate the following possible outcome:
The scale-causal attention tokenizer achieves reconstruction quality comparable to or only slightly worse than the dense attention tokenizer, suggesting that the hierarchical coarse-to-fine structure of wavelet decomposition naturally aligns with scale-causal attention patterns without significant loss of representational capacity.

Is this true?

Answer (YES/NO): YES